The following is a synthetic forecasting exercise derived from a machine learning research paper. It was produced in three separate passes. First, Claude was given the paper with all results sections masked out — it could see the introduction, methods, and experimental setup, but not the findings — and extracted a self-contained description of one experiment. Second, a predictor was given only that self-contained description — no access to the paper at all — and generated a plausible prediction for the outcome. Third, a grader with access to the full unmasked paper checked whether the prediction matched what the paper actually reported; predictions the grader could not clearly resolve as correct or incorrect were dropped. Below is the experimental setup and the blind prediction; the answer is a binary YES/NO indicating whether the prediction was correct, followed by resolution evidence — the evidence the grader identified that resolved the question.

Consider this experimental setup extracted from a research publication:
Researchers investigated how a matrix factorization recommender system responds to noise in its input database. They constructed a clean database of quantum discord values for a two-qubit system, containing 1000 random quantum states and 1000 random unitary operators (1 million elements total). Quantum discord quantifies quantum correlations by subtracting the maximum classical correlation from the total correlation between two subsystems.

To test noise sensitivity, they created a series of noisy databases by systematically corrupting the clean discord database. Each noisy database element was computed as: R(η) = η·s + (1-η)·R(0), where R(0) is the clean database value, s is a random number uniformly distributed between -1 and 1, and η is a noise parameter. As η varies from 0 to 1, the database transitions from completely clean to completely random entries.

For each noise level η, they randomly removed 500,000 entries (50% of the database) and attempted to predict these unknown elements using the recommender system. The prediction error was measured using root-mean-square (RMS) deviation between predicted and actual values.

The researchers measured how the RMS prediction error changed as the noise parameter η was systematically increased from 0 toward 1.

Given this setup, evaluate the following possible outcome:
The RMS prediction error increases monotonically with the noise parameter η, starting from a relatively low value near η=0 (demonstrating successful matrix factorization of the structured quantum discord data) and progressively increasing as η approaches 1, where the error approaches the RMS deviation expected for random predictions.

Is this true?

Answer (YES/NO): NO